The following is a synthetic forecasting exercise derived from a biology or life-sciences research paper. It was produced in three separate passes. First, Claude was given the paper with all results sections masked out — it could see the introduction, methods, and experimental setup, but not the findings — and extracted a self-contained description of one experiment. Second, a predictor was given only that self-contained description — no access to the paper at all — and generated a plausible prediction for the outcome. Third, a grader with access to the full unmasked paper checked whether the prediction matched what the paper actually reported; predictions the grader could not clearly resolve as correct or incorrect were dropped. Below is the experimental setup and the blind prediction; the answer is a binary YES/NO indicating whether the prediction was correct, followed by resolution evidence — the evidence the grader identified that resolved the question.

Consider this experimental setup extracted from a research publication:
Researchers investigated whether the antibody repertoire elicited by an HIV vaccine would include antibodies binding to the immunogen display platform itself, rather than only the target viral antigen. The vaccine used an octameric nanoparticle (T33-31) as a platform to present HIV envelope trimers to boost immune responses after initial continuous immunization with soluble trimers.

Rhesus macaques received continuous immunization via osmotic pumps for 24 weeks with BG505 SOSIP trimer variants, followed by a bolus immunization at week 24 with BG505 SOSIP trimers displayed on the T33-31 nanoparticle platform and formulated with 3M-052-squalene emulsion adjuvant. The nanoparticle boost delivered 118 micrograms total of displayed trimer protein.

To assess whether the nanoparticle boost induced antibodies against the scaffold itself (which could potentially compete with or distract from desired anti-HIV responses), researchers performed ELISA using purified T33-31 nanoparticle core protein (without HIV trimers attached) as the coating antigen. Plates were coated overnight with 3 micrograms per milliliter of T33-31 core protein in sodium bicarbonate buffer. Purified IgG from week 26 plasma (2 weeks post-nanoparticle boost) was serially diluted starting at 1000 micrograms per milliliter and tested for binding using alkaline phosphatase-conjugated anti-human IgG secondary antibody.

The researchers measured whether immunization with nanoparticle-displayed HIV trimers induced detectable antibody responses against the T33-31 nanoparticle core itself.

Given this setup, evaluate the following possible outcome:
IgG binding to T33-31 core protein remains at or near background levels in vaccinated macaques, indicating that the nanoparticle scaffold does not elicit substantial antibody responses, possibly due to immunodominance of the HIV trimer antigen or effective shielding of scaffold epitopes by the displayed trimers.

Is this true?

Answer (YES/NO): NO